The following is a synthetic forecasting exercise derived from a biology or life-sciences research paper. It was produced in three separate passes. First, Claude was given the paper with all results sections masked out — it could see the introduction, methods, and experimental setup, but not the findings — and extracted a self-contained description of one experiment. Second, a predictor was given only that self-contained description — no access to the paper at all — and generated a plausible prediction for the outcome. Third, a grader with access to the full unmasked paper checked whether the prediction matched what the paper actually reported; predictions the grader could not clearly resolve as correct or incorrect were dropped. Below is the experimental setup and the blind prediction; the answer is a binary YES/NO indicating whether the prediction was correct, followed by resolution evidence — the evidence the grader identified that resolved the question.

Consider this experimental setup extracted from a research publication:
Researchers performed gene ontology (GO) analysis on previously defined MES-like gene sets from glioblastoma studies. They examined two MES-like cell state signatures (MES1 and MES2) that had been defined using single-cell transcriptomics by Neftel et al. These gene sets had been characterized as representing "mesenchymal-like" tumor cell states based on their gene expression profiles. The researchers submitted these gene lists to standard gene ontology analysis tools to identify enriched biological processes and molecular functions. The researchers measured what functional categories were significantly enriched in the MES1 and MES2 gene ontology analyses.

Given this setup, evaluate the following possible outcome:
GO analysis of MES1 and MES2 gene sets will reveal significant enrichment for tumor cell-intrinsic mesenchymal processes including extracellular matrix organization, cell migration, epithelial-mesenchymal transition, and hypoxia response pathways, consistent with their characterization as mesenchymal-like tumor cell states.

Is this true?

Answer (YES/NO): NO